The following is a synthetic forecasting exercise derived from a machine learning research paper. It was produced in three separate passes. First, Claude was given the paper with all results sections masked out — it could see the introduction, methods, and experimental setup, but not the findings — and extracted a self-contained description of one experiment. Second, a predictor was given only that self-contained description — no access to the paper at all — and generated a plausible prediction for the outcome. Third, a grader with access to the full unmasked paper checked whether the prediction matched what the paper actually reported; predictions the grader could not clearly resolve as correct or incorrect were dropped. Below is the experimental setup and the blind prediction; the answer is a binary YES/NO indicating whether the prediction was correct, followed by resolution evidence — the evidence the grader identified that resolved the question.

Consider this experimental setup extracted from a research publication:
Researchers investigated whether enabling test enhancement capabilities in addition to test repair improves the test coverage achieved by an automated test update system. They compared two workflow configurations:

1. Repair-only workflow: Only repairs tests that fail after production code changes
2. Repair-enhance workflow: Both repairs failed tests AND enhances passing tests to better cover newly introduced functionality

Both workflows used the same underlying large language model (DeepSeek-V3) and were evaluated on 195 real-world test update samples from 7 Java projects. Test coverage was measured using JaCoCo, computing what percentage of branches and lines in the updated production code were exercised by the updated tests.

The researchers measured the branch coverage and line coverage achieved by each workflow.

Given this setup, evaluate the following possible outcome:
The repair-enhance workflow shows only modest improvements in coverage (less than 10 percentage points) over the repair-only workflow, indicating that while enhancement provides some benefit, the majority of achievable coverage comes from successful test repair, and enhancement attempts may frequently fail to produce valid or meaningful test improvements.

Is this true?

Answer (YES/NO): NO